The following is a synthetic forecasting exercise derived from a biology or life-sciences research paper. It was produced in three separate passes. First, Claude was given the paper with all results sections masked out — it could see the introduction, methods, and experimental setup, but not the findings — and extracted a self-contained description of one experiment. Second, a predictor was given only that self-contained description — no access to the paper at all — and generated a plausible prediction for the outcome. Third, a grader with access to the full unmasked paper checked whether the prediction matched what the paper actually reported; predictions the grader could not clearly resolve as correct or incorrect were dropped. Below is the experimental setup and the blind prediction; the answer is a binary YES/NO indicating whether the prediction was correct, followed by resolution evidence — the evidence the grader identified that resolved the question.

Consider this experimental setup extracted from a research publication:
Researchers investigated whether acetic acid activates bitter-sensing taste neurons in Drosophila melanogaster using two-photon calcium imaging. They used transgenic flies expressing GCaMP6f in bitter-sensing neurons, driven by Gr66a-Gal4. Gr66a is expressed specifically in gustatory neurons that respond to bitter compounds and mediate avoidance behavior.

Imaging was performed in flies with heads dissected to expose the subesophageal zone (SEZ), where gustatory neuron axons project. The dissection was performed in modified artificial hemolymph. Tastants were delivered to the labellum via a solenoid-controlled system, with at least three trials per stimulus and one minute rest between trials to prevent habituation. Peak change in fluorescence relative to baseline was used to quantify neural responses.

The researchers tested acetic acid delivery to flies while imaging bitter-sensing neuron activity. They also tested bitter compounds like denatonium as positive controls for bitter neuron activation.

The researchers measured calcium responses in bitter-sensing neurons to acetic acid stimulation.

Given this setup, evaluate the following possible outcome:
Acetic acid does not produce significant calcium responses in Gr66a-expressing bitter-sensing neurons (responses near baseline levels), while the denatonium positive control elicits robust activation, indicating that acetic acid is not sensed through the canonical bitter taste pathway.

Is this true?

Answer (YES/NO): NO